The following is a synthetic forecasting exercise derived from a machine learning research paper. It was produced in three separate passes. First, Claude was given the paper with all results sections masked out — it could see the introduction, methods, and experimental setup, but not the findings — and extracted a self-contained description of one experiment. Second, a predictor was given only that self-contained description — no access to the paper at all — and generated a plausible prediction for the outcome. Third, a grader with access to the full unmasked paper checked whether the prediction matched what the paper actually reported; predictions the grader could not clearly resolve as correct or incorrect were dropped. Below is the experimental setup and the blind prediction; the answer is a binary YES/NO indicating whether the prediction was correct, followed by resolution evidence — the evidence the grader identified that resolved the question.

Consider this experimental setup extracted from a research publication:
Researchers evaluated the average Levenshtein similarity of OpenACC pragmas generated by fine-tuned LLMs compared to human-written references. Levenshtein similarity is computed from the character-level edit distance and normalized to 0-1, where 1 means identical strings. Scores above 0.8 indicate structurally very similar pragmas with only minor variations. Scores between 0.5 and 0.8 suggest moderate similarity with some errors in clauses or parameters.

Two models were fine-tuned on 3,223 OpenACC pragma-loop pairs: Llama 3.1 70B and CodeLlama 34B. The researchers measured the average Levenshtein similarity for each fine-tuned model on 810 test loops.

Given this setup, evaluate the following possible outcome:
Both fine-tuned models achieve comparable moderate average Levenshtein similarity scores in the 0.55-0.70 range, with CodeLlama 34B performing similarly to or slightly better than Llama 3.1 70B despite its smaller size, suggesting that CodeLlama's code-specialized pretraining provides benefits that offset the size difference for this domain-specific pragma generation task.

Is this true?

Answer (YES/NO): NO